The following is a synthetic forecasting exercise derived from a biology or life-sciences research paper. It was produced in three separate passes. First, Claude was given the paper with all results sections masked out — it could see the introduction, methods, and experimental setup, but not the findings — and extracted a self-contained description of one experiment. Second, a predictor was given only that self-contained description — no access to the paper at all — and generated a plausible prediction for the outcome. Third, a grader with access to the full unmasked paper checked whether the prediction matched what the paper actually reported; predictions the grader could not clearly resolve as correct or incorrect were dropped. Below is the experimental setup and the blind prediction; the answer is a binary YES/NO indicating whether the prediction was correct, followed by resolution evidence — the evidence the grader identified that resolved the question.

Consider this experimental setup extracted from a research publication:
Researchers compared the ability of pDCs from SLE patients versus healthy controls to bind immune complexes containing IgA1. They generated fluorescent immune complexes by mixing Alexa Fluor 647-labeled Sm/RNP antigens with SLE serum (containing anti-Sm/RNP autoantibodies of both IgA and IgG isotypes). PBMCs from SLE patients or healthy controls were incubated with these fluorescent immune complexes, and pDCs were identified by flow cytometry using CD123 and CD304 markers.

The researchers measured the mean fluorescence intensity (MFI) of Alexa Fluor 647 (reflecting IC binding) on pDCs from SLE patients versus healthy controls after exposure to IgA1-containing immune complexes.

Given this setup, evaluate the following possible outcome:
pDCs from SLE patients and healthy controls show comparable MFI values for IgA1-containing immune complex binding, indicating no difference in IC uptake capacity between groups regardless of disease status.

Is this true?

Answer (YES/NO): NO